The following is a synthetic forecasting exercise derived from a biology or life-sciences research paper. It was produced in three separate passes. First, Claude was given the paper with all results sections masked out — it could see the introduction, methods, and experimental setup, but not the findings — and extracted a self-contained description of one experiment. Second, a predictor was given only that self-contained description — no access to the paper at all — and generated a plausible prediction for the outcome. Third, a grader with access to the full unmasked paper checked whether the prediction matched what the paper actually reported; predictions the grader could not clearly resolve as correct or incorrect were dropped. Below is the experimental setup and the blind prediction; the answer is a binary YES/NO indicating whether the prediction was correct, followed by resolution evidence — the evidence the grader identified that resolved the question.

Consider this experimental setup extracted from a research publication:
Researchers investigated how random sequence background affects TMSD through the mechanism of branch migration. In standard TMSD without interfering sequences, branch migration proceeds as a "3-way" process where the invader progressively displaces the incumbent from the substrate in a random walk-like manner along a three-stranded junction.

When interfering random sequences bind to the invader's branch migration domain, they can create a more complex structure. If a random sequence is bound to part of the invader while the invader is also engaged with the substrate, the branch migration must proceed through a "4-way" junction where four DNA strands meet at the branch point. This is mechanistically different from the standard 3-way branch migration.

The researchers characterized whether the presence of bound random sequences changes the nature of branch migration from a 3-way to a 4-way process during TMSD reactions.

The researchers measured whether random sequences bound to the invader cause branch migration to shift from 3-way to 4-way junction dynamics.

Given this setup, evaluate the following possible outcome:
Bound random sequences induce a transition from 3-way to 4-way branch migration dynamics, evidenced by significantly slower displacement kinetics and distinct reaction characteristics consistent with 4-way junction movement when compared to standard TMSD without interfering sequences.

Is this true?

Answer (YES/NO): YES